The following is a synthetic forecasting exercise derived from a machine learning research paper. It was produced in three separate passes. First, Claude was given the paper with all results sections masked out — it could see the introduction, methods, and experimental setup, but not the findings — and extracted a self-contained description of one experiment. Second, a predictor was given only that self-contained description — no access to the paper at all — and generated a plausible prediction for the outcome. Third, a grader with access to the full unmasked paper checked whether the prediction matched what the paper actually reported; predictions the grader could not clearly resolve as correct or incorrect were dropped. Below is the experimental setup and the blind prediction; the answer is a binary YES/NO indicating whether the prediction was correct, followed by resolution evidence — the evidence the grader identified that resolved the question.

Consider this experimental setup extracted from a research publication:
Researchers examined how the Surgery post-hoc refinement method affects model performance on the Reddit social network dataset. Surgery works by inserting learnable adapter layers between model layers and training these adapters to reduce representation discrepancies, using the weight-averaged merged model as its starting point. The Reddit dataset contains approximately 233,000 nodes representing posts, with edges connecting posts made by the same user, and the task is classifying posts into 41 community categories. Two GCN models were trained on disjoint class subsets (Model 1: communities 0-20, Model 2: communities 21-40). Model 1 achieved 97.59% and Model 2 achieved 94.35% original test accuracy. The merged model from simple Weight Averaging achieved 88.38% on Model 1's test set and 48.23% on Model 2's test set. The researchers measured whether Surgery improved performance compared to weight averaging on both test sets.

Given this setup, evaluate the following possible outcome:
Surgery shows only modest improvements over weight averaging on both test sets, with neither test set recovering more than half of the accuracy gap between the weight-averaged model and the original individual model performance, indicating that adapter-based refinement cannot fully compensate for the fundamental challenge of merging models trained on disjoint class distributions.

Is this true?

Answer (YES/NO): NO